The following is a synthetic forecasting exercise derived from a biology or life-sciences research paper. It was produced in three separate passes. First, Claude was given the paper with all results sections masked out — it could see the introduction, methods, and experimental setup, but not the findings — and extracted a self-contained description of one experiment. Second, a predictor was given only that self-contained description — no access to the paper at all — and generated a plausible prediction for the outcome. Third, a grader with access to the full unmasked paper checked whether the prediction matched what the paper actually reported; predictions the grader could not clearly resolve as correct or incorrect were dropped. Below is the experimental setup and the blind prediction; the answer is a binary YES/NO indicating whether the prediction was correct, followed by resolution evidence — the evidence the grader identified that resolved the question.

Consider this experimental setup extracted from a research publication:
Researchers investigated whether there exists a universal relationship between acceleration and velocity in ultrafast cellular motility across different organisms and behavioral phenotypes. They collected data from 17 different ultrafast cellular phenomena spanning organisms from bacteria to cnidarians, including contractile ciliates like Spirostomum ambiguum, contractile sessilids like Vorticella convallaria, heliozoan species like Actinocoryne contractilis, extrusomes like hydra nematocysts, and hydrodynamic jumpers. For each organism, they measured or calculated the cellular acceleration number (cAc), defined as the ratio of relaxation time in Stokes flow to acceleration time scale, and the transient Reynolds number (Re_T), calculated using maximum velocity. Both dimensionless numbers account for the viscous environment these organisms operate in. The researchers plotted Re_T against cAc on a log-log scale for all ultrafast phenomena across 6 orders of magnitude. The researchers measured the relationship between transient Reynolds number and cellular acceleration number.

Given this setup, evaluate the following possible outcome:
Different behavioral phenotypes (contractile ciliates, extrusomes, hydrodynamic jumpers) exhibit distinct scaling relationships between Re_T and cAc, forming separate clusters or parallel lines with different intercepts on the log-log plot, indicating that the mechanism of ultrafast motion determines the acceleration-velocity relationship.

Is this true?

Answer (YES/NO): NO